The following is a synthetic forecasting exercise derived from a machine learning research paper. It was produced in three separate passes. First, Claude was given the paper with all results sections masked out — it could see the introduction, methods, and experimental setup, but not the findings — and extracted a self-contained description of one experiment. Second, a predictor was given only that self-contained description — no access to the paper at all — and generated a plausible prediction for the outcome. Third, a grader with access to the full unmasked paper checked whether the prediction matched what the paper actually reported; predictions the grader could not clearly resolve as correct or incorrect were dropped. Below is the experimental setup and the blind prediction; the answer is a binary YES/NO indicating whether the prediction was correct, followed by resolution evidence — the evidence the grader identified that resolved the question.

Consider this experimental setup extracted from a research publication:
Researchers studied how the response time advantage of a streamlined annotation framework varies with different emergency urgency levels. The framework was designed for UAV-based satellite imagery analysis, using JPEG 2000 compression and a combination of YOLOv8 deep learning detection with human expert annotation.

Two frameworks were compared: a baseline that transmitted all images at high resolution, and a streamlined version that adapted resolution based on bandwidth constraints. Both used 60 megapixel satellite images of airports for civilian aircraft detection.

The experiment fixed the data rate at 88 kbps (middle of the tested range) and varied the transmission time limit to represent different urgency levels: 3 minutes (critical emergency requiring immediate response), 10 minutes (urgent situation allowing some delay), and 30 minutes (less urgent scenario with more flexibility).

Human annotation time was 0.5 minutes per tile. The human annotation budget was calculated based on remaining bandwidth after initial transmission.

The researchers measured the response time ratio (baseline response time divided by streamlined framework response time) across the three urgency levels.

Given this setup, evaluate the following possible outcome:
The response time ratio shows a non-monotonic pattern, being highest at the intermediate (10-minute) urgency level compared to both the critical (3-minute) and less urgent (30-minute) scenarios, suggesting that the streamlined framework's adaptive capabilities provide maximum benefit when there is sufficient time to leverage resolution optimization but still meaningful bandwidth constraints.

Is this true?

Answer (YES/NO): NO